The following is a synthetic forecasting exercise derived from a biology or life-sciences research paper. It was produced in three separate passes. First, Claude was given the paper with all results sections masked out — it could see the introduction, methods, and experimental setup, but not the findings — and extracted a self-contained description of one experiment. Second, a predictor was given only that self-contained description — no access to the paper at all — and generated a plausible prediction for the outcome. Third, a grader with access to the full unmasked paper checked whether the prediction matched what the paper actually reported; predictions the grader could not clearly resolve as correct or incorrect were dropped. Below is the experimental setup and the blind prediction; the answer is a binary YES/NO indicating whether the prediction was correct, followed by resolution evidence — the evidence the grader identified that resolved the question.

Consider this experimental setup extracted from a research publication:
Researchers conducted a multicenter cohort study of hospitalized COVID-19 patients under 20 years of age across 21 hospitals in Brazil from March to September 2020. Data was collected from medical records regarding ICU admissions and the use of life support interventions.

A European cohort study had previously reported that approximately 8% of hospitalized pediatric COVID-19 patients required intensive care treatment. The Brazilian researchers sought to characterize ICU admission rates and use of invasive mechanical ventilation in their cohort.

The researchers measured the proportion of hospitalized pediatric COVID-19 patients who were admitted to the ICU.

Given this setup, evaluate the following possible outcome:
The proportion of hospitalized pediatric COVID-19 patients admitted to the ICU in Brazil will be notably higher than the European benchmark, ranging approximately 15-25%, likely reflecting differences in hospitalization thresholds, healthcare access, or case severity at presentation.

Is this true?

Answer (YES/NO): NO